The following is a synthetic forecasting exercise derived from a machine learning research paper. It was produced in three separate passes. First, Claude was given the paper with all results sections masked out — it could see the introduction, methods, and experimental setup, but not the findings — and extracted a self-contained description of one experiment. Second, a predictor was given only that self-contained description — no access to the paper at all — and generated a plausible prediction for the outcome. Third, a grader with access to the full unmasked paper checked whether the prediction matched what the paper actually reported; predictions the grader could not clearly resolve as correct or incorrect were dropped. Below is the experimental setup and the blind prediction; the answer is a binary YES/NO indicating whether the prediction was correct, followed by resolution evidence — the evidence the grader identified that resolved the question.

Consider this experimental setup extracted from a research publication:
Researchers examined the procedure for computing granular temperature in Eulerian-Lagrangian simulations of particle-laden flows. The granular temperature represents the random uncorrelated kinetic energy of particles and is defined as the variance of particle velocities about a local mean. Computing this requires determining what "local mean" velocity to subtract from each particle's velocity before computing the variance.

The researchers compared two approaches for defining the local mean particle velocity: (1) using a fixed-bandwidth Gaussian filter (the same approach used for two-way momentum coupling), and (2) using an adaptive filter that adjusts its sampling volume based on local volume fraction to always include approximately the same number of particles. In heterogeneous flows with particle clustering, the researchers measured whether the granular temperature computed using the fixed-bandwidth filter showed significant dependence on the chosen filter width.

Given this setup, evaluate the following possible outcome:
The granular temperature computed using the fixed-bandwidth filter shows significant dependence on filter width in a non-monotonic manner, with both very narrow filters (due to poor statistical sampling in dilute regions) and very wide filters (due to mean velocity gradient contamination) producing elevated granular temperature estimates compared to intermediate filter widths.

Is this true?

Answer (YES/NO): NO